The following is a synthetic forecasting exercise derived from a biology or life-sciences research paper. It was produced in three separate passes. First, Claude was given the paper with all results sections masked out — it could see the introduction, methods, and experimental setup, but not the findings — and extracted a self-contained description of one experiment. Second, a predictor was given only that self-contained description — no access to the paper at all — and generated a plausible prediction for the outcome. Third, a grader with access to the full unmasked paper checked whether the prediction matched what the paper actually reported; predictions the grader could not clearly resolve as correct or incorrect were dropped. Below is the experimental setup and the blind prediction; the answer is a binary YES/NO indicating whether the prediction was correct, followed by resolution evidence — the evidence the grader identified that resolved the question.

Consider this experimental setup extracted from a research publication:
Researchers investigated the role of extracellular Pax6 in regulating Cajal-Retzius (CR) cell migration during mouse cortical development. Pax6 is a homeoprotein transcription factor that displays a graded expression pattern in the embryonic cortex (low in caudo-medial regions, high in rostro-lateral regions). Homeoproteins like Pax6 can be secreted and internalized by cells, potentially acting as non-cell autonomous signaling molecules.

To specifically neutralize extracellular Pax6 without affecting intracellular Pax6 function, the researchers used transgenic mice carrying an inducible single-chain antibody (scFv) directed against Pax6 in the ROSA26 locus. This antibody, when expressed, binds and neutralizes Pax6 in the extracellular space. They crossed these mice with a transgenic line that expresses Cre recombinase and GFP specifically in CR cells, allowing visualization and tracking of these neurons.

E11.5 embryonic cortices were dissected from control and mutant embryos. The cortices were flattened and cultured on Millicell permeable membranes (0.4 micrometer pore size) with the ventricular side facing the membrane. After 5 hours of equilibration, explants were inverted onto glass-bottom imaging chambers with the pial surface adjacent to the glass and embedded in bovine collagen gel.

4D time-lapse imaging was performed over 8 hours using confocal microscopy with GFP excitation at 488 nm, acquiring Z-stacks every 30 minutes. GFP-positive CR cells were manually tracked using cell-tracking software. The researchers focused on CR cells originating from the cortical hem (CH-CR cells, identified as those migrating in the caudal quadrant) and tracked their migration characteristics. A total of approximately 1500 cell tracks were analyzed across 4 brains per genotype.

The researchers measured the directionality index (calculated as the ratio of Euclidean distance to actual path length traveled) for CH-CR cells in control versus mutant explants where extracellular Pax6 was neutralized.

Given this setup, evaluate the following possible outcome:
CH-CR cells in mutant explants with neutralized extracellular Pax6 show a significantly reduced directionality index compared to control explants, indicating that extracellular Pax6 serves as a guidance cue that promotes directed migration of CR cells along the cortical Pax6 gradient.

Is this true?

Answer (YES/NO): YES